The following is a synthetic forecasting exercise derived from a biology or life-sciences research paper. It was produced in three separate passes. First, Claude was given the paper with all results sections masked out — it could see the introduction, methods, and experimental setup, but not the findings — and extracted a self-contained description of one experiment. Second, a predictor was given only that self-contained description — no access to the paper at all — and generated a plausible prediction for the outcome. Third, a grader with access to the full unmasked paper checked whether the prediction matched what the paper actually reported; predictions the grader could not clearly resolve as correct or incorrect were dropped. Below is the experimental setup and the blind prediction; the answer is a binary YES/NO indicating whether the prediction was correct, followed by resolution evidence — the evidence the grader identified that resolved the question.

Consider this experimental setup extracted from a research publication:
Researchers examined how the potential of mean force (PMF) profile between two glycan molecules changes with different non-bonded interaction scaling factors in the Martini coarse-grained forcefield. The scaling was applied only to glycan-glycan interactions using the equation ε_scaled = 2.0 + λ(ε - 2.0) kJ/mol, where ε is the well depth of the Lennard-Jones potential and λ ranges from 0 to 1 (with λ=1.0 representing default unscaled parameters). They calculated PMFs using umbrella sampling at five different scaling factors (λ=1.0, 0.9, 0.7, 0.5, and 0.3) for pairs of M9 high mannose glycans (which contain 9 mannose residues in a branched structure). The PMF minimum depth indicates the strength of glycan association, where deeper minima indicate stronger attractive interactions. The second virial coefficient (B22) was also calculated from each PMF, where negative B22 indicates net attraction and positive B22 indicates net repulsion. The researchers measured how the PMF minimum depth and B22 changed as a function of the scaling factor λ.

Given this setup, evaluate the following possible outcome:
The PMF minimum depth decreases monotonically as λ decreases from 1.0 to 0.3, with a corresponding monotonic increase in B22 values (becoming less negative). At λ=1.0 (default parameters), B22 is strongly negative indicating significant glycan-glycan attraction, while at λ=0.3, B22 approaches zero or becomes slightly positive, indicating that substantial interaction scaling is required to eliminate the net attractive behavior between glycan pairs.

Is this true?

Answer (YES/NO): NO